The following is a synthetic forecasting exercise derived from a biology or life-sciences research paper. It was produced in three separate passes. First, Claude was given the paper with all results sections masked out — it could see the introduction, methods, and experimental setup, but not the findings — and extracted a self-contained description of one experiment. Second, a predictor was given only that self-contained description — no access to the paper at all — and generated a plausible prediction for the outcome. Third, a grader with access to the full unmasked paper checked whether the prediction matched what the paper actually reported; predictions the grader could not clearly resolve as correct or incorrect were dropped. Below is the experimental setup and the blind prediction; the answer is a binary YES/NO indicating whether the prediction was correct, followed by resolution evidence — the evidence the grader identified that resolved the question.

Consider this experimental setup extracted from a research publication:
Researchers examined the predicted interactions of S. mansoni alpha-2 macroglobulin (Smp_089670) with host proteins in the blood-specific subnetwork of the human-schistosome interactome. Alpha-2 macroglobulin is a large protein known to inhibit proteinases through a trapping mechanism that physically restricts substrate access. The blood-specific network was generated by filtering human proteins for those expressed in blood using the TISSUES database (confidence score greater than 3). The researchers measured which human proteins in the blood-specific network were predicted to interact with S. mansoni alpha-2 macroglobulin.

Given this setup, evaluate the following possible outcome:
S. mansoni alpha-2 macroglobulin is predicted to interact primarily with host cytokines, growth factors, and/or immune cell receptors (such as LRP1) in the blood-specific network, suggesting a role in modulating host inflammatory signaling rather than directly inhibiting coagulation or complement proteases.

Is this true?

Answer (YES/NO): NO